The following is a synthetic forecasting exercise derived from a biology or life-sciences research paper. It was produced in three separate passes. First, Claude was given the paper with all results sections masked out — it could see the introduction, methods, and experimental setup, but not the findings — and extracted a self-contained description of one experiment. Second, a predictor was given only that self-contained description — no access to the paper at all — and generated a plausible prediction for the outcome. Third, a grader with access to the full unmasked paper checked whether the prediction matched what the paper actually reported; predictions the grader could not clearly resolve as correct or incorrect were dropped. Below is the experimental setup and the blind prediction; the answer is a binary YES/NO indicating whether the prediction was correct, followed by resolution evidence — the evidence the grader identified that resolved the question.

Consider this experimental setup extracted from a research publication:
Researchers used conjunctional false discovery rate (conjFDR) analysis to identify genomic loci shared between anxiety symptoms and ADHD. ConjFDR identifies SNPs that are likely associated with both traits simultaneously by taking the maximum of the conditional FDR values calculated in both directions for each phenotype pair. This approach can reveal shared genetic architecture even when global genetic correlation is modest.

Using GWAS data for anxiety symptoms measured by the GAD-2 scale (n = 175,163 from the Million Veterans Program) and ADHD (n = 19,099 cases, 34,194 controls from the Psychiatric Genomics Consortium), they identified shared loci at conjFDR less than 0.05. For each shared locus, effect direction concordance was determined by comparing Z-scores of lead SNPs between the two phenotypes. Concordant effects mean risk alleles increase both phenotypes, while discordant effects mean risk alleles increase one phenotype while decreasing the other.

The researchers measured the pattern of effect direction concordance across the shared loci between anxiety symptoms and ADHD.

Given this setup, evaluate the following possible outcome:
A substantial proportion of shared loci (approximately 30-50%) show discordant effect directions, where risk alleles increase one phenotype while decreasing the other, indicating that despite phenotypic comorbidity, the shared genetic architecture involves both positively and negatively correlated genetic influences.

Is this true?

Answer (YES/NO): NO